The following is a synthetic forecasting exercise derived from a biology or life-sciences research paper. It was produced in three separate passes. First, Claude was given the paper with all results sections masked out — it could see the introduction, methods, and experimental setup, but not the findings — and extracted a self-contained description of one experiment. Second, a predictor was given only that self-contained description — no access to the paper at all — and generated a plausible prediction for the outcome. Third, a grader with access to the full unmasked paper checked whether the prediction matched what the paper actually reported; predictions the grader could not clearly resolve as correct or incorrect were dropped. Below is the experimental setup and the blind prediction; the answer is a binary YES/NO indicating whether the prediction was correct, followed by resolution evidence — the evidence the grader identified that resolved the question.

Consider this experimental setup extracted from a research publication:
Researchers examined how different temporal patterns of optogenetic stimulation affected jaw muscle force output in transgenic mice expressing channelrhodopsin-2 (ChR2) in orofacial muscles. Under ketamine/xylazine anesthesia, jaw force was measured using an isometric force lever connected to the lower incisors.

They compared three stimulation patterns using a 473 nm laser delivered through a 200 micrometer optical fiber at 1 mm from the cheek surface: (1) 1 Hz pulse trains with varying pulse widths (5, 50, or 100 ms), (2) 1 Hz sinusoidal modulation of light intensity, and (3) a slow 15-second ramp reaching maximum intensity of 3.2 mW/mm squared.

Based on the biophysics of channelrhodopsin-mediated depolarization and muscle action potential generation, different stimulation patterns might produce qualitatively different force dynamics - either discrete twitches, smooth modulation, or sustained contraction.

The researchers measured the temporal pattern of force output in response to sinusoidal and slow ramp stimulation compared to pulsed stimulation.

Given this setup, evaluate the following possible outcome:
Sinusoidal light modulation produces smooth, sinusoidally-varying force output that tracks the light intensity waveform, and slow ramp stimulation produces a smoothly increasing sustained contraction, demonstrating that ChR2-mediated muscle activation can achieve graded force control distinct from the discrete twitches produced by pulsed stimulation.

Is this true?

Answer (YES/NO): NO